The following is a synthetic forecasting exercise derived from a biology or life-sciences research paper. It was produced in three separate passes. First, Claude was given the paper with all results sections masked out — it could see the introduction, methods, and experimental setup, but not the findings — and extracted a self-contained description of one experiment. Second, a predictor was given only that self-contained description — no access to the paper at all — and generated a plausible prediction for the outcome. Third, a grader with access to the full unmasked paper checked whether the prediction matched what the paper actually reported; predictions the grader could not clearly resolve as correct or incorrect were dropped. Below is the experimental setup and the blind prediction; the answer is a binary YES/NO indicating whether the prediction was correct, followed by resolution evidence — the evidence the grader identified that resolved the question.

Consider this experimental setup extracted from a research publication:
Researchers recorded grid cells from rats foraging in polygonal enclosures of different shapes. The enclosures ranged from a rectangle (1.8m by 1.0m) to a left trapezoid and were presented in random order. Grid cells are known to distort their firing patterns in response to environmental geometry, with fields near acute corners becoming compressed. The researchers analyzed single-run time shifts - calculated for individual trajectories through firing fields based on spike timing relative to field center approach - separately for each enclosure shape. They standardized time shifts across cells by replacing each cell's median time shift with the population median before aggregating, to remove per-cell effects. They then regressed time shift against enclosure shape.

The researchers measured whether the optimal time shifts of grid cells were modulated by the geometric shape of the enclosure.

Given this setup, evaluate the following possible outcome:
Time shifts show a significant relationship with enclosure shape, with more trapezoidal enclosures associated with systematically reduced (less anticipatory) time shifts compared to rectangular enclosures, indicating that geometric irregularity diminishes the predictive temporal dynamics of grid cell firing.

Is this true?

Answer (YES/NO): YES